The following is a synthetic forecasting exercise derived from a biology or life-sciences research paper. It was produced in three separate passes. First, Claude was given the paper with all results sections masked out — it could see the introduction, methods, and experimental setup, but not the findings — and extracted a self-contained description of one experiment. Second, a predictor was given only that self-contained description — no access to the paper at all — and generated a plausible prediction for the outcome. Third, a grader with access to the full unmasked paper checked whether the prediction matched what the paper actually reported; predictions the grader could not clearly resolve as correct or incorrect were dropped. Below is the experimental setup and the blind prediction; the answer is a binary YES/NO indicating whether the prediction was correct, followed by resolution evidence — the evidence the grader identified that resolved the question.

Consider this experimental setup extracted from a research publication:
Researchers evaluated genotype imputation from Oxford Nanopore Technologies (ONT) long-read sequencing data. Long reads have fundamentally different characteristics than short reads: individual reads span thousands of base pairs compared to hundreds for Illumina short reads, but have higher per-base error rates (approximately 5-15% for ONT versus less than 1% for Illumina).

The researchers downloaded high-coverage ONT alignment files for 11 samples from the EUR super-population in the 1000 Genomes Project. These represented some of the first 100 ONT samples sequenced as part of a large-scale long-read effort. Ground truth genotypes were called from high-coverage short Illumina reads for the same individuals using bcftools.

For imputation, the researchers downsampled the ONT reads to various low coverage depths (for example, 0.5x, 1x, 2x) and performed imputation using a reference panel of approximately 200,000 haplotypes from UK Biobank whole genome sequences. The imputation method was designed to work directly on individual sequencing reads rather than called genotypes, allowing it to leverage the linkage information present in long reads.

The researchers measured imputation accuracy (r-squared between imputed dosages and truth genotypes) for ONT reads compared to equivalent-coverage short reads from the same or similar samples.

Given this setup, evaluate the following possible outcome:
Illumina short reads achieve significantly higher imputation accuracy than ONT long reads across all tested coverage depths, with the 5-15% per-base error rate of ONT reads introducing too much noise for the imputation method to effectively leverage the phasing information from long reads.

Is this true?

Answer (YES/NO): NO